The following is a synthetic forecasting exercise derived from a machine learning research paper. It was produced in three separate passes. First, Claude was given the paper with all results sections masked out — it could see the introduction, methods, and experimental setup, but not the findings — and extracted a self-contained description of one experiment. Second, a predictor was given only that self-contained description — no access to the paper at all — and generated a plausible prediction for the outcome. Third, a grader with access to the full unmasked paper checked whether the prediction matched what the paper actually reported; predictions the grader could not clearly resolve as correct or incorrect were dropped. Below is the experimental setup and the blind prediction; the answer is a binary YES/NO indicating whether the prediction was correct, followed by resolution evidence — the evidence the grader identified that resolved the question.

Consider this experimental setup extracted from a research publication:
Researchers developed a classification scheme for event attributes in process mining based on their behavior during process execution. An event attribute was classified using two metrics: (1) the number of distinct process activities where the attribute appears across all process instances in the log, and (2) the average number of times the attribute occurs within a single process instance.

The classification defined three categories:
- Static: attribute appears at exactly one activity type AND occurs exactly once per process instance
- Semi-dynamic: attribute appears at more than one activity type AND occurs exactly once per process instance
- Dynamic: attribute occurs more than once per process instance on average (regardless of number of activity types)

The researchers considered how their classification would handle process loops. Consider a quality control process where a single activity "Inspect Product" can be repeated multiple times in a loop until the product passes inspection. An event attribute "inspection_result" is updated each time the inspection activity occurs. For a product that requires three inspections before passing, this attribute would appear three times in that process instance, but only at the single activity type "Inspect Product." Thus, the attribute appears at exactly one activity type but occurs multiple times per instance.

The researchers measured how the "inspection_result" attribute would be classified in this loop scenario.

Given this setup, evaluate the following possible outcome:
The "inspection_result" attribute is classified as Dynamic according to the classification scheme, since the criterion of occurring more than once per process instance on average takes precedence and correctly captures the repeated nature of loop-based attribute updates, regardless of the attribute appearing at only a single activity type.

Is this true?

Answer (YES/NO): YES